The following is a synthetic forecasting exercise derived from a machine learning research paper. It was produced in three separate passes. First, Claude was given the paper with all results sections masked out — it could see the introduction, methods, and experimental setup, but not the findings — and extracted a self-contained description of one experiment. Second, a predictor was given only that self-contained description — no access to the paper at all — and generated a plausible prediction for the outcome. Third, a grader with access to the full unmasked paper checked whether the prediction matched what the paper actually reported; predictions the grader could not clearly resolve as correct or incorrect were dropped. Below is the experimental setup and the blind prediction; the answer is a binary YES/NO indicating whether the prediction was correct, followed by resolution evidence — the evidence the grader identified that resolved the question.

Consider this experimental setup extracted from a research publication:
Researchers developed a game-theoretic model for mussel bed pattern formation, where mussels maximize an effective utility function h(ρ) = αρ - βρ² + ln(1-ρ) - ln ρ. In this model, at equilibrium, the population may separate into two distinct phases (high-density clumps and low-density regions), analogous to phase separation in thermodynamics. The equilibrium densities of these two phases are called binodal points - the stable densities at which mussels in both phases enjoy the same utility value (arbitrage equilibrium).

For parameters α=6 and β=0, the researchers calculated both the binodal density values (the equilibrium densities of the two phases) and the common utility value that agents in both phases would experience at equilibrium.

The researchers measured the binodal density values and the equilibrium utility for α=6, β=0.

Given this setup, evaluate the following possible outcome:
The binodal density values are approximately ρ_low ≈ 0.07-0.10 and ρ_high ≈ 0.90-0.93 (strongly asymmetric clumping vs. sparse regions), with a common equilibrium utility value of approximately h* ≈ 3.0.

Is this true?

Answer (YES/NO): YES